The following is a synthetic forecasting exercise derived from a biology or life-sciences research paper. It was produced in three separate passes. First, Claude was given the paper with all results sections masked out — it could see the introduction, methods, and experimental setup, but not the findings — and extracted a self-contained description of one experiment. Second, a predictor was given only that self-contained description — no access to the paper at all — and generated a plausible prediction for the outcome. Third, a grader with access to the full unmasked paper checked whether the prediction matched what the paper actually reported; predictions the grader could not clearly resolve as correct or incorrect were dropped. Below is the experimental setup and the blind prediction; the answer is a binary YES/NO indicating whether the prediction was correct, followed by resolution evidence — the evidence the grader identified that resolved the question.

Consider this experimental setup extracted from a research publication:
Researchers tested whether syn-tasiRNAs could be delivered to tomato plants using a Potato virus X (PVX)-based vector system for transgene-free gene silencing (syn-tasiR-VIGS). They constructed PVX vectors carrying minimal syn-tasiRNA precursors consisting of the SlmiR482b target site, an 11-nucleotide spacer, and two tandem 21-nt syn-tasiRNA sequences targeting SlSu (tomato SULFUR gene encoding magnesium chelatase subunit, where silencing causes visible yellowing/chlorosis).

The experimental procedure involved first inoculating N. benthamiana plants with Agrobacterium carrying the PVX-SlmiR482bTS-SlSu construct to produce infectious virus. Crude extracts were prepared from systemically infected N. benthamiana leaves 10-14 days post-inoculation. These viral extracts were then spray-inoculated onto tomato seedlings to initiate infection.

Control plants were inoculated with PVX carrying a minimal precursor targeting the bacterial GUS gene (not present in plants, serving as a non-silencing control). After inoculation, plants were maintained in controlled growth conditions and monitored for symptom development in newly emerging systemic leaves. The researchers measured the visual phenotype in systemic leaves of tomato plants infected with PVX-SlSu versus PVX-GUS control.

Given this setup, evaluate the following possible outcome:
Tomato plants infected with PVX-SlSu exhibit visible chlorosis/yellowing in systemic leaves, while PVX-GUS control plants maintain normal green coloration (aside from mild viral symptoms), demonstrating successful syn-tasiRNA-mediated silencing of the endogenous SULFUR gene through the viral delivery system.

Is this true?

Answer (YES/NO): YES